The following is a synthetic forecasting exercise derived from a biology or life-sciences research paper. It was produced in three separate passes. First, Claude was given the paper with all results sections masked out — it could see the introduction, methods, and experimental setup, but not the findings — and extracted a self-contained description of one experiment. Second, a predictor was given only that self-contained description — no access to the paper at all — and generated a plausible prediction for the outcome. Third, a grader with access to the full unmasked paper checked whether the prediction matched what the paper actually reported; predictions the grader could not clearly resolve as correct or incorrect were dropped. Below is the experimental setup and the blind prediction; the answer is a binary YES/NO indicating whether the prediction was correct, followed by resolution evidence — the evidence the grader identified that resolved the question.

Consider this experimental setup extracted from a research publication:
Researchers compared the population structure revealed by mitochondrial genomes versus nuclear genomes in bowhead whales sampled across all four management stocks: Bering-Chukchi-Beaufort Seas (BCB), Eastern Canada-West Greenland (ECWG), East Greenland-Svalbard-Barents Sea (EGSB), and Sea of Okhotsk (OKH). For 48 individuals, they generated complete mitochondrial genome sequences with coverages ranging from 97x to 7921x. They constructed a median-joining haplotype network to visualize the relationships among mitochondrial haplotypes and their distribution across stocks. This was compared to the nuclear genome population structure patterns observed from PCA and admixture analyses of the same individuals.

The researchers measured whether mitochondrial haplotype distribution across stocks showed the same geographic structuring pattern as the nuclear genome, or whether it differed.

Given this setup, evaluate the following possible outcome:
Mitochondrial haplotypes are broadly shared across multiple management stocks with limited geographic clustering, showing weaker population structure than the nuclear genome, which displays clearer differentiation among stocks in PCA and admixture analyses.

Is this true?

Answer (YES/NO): NO